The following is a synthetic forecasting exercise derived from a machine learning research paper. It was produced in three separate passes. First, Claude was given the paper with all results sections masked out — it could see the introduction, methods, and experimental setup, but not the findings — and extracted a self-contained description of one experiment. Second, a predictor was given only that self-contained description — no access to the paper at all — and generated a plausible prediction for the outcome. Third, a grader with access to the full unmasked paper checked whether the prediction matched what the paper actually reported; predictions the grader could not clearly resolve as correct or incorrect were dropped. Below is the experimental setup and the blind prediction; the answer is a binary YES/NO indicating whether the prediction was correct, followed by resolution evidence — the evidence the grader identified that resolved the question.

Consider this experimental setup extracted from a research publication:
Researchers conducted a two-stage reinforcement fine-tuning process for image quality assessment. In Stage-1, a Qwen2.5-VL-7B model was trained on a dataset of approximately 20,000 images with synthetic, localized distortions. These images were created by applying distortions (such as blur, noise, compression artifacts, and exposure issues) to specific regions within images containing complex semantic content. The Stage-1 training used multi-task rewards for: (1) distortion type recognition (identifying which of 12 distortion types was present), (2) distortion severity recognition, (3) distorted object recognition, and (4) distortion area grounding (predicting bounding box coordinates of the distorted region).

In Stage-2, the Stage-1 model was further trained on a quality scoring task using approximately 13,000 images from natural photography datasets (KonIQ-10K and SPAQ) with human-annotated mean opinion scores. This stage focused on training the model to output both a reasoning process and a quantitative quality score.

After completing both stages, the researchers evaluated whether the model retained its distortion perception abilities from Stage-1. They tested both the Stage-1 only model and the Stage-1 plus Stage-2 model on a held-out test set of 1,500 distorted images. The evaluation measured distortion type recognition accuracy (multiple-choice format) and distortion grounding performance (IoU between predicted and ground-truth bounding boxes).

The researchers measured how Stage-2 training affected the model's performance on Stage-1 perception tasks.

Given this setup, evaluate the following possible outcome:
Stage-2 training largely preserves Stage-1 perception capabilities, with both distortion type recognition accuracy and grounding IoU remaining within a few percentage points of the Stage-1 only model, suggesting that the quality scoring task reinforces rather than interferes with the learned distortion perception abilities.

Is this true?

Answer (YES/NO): NO